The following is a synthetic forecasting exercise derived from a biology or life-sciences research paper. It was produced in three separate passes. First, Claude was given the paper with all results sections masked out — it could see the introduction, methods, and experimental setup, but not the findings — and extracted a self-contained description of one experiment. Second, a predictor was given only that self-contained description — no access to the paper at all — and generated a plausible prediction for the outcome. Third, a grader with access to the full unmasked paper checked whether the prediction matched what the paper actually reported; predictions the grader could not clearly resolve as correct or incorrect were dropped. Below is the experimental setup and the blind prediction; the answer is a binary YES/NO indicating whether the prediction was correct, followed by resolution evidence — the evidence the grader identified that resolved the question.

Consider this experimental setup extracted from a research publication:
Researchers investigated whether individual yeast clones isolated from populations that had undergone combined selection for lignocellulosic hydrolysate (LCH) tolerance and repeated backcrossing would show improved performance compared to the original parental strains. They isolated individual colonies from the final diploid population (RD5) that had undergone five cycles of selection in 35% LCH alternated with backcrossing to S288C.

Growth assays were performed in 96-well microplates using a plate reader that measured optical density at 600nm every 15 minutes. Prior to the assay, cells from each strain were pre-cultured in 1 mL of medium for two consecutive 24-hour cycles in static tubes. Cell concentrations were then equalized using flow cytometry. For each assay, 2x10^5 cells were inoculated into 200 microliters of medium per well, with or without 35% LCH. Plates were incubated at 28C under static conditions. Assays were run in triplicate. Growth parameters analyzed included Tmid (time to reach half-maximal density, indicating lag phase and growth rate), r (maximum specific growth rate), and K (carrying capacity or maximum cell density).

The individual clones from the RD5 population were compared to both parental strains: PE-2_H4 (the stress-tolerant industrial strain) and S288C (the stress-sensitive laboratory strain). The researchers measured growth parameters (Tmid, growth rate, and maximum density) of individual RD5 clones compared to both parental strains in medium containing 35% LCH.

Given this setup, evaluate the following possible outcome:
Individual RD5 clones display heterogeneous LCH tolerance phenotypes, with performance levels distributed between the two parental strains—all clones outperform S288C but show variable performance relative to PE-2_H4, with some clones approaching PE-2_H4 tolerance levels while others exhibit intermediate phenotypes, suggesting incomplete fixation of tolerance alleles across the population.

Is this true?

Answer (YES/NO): NO